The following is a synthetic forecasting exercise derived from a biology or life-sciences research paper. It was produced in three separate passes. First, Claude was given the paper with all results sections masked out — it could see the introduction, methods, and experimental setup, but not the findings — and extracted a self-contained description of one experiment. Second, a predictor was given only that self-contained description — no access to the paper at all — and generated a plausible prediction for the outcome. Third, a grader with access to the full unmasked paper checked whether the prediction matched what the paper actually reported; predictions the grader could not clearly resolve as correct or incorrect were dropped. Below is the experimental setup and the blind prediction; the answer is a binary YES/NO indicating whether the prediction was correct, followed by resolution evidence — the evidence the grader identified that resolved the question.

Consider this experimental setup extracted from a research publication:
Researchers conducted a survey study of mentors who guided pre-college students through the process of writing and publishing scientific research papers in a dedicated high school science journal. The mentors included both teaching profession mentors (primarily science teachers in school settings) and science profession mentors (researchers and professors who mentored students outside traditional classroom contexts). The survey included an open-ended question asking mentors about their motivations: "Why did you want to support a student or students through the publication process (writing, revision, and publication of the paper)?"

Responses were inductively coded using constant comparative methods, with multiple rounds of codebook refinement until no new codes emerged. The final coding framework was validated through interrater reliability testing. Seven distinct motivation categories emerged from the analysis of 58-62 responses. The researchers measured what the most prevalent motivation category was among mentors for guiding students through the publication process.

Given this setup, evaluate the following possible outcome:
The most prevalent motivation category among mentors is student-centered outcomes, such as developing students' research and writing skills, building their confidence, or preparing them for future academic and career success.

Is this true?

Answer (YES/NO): NO